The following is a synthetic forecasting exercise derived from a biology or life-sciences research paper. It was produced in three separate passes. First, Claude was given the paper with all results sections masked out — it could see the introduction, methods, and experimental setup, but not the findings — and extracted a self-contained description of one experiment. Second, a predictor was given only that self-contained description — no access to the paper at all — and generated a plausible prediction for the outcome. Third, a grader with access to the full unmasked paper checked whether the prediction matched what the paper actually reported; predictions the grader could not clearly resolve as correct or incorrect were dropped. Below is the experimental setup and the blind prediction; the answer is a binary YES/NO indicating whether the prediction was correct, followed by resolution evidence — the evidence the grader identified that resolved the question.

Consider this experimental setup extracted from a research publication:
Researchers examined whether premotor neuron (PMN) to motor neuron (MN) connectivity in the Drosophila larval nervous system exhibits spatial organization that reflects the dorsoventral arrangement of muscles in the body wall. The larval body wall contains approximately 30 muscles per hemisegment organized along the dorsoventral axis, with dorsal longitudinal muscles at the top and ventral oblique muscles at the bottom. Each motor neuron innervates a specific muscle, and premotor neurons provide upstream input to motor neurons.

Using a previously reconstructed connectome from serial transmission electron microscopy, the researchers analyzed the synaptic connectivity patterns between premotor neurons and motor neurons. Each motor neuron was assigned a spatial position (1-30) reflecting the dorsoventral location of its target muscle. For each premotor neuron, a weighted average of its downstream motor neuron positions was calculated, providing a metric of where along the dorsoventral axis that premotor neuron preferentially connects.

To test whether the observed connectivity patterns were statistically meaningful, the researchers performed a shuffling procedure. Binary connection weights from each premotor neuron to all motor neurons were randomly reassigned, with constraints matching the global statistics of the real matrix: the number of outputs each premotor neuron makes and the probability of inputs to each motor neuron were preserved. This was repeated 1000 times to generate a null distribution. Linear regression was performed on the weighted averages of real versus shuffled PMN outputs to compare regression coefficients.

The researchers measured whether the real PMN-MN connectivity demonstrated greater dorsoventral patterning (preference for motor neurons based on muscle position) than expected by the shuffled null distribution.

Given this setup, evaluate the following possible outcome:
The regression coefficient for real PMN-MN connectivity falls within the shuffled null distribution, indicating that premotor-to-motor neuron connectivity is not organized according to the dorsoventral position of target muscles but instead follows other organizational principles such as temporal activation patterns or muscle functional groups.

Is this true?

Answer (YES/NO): NO